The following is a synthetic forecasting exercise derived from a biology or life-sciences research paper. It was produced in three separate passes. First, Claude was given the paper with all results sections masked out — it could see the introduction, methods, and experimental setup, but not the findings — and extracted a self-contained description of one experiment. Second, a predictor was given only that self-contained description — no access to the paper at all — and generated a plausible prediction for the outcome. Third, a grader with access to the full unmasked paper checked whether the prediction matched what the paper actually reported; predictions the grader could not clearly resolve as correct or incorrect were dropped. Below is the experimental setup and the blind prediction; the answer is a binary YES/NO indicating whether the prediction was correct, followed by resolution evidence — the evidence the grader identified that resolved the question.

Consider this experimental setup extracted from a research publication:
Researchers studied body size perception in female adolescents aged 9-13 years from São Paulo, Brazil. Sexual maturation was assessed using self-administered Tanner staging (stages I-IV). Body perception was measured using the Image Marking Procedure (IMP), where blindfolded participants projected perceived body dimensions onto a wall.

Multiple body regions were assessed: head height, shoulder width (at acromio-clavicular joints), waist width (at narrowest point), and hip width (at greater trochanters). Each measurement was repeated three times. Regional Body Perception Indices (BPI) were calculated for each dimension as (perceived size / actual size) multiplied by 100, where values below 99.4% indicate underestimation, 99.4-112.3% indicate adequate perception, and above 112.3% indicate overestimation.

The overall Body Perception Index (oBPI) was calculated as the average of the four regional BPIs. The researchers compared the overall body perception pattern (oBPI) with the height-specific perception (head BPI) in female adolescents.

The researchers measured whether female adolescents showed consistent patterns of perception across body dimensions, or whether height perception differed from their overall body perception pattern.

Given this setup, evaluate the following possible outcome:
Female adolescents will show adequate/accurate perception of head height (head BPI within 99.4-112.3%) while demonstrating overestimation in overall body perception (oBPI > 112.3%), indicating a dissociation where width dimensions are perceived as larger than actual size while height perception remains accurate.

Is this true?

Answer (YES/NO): YES